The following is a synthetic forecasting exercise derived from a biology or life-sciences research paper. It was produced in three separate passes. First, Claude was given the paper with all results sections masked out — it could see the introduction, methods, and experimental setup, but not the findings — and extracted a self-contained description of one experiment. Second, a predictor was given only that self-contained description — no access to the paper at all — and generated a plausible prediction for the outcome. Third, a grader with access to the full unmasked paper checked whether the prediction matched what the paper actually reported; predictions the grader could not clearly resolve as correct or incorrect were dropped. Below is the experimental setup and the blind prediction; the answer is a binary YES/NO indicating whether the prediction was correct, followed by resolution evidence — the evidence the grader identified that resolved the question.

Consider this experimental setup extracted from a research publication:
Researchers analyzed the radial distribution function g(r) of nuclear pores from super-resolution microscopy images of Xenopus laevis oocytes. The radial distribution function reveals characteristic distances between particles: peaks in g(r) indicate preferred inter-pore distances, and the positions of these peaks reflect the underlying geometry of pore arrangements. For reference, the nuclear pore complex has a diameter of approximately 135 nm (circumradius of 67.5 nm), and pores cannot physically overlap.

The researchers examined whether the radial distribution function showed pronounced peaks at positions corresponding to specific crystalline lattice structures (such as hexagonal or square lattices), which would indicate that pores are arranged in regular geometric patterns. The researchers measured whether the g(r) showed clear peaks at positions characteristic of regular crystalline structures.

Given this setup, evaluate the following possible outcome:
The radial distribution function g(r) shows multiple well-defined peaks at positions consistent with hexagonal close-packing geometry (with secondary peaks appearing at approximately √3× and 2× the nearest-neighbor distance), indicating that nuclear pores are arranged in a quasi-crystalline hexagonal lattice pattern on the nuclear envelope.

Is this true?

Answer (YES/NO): NO